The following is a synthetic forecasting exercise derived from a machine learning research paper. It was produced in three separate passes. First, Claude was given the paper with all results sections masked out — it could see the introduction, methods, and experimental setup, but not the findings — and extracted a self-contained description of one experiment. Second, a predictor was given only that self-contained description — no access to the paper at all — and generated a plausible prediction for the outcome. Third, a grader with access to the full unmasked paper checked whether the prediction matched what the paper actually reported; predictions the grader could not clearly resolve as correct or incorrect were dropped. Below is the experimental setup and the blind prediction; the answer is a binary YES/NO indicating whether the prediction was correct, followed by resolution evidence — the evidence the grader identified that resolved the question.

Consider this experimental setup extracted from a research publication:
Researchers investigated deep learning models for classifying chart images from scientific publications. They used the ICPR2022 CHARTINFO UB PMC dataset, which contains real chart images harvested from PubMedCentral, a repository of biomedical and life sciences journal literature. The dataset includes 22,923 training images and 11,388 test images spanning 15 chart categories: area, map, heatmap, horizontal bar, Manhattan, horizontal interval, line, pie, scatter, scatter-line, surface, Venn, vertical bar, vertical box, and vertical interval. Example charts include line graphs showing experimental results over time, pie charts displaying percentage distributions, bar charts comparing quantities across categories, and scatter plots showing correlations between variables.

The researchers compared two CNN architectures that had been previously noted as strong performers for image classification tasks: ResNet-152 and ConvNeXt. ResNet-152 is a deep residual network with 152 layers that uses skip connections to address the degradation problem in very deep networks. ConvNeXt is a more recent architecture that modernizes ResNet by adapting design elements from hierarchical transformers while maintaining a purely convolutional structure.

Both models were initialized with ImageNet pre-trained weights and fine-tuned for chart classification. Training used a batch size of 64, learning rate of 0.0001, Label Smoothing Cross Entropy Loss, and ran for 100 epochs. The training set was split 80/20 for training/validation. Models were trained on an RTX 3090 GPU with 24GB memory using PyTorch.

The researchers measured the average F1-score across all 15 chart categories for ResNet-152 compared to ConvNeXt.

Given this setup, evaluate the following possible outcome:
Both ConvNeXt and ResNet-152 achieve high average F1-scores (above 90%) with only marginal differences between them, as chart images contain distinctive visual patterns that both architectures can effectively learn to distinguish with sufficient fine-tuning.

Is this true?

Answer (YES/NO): NO